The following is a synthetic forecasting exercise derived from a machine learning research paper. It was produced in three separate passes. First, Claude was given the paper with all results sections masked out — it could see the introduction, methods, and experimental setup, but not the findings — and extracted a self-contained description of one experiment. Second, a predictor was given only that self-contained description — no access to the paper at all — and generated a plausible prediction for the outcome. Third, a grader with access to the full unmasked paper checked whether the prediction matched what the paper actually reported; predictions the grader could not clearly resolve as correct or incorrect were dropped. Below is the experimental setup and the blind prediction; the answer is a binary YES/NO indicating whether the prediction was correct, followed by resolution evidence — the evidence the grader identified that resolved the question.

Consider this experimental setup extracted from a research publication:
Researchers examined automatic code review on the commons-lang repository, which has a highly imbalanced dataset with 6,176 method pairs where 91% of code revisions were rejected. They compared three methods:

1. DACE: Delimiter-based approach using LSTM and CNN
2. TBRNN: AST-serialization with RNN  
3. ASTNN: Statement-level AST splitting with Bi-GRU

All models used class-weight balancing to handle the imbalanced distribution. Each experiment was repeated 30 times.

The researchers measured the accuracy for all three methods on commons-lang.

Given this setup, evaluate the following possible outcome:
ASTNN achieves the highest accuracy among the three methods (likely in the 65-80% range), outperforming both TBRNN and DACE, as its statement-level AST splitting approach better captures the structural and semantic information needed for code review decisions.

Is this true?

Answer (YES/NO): NO